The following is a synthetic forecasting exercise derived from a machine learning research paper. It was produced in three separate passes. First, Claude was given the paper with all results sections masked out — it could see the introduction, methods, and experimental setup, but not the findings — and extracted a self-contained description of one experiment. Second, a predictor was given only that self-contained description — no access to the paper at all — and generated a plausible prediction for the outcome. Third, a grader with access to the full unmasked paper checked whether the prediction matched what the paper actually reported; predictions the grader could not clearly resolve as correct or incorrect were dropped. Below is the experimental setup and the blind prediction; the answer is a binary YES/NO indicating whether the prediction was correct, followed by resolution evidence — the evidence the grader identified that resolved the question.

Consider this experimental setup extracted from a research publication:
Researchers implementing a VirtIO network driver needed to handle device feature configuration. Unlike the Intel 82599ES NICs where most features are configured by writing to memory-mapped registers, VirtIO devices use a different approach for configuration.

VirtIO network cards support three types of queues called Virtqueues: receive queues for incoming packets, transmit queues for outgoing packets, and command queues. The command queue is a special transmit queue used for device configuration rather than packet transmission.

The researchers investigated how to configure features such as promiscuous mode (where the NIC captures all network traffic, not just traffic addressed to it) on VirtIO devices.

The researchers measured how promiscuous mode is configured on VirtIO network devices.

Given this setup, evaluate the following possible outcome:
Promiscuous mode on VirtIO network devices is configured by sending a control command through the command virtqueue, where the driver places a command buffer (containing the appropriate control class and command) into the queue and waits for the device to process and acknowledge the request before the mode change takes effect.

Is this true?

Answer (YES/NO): NO